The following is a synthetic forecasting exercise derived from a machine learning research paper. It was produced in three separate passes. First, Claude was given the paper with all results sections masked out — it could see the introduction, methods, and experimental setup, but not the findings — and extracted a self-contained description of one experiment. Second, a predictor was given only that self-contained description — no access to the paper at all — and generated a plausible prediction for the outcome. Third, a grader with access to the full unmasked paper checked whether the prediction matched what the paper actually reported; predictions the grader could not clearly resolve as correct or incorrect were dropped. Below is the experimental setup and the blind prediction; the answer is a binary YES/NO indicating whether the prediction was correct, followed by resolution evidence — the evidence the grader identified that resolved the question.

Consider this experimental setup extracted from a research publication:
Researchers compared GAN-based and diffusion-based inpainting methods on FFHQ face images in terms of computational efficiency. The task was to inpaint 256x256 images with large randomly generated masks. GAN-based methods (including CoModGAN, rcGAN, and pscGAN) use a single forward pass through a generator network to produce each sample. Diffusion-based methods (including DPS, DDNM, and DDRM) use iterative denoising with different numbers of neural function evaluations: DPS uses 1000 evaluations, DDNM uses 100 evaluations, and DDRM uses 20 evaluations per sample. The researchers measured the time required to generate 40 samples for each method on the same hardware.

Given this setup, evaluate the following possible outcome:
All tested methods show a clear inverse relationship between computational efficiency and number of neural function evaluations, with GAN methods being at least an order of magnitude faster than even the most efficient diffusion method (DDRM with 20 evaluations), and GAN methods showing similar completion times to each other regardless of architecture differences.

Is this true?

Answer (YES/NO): YES